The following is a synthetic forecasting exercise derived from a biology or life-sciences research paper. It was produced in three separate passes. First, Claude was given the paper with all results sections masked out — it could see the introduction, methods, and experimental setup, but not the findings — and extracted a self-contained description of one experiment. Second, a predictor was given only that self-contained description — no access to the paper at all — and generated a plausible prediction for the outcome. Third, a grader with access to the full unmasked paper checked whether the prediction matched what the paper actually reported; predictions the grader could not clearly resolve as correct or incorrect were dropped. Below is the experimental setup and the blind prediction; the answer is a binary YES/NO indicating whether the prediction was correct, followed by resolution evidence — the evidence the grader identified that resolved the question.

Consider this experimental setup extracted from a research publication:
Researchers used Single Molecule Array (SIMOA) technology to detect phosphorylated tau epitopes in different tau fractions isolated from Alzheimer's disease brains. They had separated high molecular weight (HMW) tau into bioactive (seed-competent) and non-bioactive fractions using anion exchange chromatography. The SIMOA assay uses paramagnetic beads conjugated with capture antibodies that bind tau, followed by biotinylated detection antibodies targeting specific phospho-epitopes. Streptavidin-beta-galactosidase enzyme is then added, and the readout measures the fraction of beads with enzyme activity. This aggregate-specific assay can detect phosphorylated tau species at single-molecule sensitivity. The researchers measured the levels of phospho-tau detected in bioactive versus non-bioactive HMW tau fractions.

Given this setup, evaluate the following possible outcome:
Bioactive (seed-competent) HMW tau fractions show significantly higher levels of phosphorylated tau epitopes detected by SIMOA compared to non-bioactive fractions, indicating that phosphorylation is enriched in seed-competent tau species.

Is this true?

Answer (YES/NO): YES